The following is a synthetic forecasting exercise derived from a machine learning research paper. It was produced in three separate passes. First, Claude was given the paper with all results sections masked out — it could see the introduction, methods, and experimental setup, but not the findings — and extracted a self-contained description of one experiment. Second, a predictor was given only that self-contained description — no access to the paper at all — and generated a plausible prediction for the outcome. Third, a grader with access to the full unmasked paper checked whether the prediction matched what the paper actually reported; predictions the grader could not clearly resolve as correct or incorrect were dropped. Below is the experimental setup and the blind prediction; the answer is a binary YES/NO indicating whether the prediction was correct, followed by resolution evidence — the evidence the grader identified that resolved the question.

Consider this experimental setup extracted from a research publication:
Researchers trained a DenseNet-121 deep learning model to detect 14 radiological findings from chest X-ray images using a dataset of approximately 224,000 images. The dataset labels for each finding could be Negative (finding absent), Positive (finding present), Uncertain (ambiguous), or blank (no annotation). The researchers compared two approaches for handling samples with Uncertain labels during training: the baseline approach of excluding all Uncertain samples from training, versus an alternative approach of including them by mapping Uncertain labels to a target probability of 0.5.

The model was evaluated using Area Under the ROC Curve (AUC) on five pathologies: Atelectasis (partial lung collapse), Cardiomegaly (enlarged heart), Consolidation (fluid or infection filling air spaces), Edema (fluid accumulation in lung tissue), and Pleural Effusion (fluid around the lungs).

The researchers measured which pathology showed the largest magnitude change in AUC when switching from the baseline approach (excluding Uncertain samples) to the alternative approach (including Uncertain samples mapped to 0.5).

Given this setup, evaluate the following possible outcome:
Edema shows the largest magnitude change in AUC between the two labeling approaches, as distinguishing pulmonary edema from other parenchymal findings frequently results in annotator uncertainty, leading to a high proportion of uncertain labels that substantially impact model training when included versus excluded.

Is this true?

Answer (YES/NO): YES